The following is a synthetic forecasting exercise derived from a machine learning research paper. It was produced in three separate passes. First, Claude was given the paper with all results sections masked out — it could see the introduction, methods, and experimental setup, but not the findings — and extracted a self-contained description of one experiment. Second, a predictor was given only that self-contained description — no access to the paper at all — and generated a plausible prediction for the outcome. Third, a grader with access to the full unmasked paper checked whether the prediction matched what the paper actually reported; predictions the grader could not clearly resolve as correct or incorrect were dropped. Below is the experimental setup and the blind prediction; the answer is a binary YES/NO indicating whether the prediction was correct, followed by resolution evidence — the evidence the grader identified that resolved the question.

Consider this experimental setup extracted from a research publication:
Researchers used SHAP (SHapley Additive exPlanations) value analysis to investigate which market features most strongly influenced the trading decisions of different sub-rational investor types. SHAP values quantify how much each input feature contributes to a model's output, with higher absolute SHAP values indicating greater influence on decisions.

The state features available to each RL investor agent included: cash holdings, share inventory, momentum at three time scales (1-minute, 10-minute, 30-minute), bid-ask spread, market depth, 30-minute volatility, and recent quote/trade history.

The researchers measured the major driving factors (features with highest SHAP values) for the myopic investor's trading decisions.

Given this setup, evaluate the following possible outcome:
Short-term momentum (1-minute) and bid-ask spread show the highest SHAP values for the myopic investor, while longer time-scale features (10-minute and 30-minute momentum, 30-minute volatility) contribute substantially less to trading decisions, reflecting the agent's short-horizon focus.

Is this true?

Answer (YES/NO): NO